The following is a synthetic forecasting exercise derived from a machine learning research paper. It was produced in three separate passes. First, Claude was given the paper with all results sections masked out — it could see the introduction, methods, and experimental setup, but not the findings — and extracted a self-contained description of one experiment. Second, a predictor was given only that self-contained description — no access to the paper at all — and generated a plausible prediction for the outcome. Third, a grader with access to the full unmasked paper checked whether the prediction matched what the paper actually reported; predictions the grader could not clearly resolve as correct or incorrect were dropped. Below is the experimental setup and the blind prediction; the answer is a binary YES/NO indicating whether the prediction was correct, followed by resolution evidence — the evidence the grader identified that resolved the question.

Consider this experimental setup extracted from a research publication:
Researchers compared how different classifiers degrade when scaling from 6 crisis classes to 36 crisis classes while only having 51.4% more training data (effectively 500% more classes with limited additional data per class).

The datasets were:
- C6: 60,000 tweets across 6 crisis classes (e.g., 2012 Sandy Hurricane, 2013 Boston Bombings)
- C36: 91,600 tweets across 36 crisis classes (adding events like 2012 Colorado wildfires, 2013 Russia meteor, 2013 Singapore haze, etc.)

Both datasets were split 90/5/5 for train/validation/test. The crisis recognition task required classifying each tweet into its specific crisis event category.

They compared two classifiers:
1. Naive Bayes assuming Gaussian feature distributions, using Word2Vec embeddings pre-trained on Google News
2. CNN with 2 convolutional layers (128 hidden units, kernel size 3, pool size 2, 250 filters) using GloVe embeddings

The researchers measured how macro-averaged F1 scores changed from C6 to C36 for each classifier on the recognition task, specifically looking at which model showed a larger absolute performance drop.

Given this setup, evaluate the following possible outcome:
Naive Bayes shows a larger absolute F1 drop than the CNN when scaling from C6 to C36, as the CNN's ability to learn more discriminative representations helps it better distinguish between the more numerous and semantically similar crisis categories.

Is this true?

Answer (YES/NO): NO